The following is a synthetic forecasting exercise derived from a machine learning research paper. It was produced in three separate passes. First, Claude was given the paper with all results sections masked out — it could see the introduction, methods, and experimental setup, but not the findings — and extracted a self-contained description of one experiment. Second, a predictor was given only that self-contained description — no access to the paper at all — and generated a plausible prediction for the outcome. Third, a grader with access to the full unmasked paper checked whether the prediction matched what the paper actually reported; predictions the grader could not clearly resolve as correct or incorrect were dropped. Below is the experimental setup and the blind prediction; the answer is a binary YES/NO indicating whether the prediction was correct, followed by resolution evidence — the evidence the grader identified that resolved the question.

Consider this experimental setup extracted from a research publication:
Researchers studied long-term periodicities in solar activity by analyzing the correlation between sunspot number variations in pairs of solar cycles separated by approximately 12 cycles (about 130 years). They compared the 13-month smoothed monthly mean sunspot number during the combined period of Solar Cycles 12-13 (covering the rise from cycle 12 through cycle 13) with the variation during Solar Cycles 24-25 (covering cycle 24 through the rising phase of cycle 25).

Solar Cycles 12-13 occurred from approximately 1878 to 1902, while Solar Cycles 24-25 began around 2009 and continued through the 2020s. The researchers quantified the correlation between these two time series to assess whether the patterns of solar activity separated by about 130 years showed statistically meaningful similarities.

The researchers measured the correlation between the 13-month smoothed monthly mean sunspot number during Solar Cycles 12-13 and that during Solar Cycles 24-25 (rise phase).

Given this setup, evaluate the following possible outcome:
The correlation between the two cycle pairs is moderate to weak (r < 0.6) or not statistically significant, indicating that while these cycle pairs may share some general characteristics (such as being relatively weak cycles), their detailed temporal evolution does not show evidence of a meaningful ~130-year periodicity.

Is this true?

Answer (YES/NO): NO